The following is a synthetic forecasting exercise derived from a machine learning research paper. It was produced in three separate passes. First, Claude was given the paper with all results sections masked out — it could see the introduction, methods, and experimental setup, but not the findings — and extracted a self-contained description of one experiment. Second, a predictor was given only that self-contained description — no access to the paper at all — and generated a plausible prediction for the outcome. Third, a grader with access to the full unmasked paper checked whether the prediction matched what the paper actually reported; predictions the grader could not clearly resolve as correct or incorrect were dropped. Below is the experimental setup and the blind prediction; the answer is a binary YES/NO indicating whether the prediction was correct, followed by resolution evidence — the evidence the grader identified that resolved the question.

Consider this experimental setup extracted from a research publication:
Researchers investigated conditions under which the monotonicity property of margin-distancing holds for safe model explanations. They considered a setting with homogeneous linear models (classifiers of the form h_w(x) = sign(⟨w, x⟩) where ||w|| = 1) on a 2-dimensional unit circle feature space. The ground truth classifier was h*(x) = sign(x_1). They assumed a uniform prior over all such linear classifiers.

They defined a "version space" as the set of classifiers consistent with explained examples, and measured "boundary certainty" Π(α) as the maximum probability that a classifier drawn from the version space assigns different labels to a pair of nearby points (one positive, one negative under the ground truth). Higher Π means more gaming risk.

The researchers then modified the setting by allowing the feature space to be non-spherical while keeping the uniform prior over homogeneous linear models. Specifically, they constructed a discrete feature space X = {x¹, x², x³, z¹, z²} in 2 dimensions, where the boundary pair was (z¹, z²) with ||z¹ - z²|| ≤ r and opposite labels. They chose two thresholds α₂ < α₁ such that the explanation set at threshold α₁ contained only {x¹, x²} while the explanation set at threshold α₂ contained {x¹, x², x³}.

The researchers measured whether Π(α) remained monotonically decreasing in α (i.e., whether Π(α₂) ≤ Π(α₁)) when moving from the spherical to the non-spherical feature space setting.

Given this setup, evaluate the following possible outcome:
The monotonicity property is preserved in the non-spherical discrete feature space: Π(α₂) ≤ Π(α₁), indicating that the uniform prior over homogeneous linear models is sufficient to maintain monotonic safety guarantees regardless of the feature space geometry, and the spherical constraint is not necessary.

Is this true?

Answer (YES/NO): NO